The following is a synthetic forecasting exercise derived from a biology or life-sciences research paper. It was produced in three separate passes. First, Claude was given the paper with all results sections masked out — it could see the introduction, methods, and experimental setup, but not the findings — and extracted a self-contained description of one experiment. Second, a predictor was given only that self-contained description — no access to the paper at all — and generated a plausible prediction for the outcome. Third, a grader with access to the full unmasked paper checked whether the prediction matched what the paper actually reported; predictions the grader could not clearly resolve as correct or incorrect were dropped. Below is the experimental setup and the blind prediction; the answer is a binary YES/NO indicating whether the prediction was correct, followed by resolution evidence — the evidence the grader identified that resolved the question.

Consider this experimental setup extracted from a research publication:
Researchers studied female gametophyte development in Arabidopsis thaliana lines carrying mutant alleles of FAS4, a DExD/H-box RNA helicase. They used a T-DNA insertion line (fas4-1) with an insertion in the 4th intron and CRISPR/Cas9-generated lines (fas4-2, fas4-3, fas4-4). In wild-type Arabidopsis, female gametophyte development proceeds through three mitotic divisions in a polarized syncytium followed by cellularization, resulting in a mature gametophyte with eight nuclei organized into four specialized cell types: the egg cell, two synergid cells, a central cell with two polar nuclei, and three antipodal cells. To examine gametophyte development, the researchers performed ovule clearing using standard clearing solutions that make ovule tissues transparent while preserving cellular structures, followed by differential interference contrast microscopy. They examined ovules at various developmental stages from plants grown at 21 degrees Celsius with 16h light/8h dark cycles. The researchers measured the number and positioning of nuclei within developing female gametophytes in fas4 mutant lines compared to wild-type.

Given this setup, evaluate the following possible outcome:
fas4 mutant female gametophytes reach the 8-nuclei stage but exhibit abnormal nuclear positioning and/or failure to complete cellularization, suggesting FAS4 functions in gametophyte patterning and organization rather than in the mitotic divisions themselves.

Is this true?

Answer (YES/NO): NO